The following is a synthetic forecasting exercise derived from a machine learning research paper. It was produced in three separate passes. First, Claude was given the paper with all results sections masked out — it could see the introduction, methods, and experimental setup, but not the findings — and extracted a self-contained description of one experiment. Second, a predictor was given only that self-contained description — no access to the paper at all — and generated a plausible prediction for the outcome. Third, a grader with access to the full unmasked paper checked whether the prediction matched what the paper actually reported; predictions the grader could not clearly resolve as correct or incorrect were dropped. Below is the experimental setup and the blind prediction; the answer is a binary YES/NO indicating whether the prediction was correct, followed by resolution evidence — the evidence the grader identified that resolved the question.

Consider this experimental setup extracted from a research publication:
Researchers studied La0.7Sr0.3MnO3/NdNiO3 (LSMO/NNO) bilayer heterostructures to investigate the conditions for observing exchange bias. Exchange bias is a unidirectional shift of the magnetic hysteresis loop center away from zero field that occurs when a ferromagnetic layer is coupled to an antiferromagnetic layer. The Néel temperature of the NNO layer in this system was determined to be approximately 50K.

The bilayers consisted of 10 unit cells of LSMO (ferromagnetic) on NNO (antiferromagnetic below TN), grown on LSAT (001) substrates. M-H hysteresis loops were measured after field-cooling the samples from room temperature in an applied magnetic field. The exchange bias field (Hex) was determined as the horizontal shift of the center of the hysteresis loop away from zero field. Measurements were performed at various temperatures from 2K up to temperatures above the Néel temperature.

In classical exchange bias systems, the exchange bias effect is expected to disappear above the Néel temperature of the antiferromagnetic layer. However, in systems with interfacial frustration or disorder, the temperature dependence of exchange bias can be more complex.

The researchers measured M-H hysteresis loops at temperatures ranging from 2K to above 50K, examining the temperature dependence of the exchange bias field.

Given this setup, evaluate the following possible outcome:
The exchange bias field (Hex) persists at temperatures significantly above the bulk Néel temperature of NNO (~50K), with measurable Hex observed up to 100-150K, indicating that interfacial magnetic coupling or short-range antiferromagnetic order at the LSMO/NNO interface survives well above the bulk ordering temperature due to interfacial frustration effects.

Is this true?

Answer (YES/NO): NO